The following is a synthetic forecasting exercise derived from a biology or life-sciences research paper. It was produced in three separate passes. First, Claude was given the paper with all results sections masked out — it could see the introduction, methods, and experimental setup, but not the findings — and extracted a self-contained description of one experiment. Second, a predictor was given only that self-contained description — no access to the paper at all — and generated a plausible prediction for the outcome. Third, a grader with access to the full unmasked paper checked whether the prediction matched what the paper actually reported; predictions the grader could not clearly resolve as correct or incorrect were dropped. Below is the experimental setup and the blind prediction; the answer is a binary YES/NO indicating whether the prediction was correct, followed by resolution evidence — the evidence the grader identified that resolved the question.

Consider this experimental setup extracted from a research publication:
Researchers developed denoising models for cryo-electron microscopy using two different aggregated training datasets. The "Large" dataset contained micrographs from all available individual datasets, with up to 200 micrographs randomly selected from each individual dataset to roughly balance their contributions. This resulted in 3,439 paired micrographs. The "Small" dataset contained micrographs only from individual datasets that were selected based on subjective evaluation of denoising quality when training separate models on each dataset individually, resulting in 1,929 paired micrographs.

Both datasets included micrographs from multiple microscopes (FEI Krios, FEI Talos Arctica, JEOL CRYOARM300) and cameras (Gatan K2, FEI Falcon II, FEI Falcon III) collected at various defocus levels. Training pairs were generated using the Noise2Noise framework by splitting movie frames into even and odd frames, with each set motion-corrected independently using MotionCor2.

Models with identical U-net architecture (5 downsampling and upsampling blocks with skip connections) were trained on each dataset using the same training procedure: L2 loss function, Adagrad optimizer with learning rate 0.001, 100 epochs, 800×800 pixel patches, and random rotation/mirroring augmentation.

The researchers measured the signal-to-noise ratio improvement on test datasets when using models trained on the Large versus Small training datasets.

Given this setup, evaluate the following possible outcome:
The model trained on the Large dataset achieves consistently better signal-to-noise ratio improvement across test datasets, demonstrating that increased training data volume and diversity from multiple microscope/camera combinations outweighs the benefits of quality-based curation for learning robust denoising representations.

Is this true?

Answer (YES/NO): NO